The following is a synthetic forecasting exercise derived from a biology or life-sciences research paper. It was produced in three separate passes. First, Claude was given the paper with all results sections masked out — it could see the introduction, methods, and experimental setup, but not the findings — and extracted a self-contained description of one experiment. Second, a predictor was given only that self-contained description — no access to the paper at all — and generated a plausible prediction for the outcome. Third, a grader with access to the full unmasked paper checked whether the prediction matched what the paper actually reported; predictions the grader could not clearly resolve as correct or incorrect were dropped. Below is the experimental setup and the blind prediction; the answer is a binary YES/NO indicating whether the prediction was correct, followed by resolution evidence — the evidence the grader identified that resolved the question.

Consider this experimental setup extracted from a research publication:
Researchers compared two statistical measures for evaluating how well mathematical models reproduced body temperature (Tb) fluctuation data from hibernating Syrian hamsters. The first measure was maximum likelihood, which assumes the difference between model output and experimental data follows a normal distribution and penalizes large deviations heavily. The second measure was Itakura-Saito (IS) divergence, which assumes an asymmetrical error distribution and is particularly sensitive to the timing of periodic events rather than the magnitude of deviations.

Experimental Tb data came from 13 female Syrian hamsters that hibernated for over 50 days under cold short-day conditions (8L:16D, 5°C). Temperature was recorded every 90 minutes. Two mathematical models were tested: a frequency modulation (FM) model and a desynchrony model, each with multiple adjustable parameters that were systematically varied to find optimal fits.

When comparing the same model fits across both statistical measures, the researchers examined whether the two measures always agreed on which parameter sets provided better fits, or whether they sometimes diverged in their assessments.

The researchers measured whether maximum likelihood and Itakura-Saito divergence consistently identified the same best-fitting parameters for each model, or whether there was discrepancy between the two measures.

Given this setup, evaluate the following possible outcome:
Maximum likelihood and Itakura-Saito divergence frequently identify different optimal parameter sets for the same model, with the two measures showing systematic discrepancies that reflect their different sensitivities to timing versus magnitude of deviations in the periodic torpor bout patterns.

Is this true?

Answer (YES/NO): YES